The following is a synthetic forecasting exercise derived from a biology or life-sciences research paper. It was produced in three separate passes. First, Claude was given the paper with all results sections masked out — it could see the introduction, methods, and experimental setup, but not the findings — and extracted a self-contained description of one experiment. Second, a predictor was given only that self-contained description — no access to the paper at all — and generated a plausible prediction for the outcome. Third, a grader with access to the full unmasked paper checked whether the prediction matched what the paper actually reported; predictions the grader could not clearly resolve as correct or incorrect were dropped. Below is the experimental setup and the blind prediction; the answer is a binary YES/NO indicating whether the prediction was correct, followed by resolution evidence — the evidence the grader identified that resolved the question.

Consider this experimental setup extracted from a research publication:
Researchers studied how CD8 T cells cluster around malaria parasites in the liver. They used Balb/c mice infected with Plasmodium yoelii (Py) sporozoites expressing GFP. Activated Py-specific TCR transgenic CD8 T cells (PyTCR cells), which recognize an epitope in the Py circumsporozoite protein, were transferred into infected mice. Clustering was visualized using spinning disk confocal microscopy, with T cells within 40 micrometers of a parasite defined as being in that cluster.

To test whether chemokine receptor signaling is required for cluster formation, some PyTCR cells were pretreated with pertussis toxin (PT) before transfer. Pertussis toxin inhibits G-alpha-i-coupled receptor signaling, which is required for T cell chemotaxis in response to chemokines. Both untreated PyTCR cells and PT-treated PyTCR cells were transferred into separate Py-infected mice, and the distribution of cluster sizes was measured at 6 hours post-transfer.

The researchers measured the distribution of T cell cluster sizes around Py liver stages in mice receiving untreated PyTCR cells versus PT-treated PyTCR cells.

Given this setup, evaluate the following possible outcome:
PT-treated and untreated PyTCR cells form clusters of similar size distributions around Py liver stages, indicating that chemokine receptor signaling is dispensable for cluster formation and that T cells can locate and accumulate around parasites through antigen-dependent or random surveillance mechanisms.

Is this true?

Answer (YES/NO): NO